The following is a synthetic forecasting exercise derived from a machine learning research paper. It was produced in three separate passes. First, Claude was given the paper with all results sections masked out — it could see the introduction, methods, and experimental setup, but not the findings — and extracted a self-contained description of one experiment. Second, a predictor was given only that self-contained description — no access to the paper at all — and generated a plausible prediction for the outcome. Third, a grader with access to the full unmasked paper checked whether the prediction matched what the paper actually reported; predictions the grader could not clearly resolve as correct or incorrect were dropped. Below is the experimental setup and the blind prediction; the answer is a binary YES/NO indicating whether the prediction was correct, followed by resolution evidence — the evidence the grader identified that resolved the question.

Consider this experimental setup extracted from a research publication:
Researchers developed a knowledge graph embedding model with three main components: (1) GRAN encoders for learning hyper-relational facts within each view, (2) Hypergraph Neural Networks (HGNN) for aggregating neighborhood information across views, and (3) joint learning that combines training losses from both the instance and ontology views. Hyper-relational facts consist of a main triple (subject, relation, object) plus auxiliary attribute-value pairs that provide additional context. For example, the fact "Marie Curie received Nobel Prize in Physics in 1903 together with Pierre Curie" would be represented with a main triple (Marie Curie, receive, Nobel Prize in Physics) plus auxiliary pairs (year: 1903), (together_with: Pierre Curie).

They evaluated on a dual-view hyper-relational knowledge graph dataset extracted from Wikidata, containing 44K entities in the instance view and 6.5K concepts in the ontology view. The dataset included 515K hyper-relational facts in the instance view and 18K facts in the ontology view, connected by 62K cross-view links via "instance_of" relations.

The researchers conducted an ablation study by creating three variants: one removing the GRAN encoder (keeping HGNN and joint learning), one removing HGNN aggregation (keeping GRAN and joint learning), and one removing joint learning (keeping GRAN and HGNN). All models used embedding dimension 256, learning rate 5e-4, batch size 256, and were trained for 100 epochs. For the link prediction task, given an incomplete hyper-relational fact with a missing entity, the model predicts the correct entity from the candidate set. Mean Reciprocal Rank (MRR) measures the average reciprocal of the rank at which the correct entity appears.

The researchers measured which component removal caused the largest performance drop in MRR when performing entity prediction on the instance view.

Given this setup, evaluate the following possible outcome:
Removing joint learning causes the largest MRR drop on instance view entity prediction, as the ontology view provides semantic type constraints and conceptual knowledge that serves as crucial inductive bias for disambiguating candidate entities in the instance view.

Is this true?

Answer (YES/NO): NO